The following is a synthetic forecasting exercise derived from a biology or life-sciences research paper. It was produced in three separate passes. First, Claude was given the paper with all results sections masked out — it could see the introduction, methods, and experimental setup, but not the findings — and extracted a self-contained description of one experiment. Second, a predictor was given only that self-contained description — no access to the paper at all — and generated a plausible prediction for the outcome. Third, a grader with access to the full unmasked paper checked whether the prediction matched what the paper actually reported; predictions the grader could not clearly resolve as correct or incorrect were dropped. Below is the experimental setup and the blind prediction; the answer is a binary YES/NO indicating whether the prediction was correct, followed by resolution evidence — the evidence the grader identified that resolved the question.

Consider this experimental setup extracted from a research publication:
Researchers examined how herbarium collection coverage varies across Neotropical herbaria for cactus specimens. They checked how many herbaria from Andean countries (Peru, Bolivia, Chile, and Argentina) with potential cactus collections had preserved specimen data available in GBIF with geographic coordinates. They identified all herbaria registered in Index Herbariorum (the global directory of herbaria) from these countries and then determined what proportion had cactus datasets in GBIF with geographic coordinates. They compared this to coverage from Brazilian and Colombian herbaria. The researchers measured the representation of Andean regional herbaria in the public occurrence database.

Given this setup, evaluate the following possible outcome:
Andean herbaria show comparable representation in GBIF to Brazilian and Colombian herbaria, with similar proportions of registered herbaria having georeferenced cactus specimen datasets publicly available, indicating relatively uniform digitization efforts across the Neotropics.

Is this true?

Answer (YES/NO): NO